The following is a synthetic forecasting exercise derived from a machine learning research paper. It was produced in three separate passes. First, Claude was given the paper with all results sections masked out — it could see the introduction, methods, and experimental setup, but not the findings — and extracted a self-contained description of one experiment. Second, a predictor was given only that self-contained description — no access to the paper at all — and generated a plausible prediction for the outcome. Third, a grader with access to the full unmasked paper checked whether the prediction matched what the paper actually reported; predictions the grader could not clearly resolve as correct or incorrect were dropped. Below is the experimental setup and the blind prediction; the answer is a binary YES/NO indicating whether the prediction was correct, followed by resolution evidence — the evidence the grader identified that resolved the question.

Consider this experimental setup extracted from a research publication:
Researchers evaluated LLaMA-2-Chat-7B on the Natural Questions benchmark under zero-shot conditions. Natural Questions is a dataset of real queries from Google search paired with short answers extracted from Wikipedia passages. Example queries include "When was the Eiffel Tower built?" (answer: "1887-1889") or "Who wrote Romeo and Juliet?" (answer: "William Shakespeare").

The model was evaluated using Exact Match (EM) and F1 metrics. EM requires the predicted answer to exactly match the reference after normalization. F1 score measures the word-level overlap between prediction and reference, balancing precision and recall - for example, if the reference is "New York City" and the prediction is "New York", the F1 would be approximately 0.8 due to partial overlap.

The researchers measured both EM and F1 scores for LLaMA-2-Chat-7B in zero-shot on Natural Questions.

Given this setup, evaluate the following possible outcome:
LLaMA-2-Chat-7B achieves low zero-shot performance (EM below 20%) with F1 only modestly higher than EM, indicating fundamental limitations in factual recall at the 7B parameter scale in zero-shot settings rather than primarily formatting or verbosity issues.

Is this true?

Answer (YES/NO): NO